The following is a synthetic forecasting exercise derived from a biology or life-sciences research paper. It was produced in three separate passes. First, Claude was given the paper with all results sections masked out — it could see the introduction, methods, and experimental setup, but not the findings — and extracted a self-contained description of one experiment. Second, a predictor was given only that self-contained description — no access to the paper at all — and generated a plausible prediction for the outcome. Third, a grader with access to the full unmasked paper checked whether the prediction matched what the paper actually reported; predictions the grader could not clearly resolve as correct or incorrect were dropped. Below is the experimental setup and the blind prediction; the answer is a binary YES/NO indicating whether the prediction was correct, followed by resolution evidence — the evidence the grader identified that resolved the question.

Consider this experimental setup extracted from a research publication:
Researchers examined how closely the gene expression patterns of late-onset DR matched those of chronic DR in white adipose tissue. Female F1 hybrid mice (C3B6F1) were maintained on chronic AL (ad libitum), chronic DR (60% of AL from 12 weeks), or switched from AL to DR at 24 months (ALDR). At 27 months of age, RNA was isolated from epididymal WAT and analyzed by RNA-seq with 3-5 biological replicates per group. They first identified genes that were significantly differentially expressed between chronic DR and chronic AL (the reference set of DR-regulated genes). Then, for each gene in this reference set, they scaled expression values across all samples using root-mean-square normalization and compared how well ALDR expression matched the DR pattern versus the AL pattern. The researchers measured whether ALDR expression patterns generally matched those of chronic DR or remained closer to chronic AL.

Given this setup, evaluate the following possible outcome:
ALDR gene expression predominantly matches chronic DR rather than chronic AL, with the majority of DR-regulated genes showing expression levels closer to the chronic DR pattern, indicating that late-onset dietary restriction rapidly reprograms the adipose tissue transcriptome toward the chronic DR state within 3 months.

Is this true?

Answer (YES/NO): NO